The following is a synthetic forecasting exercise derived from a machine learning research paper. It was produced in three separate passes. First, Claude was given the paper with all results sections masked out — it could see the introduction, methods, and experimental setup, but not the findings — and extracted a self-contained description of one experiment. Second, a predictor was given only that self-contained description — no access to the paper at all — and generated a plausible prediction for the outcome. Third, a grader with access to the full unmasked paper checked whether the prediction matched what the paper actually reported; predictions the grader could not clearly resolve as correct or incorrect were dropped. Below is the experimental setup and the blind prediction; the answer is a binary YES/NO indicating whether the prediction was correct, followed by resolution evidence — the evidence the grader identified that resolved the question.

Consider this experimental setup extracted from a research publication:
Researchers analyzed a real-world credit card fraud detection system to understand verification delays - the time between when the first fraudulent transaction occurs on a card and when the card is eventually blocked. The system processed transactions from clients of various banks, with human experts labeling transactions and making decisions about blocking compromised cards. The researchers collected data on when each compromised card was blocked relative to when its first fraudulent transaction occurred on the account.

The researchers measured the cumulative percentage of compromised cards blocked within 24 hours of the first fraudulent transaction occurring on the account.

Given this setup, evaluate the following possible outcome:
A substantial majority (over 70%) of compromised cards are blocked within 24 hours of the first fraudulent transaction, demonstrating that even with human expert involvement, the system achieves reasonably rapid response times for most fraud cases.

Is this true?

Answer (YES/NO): NO